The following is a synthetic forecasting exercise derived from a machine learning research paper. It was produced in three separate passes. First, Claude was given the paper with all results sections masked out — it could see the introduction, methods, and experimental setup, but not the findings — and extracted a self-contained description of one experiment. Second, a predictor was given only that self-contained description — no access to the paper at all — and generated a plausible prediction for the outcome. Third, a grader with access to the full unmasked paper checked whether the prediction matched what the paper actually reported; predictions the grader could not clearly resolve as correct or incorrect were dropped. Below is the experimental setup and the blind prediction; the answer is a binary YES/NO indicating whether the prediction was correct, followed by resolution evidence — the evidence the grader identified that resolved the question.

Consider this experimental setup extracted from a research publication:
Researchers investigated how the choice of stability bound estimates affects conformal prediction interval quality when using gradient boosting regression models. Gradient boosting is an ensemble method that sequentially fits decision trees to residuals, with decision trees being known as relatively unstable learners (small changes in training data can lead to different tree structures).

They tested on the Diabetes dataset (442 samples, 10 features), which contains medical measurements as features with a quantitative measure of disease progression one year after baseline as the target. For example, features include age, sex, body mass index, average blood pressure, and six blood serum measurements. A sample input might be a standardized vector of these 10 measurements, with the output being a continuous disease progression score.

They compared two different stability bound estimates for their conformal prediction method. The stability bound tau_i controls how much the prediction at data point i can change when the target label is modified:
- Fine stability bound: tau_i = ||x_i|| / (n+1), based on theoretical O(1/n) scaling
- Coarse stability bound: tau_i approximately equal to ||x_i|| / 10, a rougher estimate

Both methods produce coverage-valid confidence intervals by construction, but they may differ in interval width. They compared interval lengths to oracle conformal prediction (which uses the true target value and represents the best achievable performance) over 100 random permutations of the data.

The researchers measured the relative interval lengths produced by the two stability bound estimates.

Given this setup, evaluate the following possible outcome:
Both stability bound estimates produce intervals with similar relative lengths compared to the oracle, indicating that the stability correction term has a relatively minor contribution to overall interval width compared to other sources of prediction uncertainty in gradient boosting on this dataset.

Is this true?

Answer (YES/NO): NO